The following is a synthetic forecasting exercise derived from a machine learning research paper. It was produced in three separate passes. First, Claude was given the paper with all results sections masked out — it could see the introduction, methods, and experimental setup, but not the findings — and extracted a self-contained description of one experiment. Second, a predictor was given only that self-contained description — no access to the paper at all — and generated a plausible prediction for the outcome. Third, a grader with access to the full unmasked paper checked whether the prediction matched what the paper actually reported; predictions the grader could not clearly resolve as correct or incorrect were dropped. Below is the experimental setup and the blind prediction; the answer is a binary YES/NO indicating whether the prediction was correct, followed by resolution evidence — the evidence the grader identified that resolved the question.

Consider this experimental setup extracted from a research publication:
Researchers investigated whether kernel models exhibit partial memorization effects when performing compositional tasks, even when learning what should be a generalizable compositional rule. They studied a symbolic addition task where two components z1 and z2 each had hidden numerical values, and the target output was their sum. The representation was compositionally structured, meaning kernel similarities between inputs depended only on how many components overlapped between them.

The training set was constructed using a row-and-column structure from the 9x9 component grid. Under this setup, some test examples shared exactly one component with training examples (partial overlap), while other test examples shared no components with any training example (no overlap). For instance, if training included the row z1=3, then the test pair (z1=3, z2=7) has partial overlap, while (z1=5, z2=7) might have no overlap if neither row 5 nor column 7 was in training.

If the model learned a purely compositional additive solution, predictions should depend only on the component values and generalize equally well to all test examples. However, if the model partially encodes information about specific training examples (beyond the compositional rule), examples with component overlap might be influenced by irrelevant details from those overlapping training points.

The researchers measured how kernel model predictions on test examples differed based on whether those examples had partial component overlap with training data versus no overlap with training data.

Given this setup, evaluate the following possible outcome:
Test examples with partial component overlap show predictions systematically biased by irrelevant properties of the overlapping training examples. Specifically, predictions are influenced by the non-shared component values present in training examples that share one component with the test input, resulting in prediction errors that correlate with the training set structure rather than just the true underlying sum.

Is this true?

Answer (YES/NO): NO